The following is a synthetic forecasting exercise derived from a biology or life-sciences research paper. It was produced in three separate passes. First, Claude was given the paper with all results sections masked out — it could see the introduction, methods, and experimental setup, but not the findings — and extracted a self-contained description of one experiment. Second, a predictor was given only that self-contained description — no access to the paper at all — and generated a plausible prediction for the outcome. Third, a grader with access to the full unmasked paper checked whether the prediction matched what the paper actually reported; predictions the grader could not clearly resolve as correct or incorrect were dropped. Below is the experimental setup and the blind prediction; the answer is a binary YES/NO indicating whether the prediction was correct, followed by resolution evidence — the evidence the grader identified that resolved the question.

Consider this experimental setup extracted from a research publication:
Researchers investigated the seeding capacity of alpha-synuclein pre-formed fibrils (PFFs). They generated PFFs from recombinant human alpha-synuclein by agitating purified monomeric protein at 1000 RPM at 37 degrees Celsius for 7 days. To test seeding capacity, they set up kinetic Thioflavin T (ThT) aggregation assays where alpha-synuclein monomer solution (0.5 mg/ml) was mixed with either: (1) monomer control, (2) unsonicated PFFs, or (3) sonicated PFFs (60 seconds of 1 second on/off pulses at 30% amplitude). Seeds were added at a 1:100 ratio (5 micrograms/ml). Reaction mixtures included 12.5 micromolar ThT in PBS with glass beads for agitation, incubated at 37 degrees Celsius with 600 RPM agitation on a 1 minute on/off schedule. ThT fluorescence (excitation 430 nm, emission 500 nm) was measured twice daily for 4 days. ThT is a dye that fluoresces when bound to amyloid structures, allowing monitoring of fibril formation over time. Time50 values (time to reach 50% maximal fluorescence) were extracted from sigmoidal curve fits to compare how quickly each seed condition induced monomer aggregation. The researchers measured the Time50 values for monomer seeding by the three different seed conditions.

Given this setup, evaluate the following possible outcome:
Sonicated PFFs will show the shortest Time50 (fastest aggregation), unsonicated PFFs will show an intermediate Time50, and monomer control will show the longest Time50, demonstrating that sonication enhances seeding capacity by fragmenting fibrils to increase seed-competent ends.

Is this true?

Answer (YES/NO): YES